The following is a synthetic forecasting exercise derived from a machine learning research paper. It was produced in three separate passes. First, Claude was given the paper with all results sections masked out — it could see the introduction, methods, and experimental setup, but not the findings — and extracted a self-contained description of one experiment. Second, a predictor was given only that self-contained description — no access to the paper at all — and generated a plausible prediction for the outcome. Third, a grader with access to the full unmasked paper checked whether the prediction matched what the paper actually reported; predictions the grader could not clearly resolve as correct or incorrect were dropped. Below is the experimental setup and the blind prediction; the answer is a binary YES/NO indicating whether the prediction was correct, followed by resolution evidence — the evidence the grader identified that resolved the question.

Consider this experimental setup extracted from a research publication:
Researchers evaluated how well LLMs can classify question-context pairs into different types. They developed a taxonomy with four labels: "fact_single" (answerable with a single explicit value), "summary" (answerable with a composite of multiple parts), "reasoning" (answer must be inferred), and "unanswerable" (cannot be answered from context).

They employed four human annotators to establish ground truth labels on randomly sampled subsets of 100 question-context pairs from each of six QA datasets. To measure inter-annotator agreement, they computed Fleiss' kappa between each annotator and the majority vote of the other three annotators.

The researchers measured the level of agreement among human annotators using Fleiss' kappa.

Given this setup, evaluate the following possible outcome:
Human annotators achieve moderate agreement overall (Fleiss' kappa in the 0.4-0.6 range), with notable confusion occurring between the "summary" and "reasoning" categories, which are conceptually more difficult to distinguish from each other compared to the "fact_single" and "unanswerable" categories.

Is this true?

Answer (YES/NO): NO